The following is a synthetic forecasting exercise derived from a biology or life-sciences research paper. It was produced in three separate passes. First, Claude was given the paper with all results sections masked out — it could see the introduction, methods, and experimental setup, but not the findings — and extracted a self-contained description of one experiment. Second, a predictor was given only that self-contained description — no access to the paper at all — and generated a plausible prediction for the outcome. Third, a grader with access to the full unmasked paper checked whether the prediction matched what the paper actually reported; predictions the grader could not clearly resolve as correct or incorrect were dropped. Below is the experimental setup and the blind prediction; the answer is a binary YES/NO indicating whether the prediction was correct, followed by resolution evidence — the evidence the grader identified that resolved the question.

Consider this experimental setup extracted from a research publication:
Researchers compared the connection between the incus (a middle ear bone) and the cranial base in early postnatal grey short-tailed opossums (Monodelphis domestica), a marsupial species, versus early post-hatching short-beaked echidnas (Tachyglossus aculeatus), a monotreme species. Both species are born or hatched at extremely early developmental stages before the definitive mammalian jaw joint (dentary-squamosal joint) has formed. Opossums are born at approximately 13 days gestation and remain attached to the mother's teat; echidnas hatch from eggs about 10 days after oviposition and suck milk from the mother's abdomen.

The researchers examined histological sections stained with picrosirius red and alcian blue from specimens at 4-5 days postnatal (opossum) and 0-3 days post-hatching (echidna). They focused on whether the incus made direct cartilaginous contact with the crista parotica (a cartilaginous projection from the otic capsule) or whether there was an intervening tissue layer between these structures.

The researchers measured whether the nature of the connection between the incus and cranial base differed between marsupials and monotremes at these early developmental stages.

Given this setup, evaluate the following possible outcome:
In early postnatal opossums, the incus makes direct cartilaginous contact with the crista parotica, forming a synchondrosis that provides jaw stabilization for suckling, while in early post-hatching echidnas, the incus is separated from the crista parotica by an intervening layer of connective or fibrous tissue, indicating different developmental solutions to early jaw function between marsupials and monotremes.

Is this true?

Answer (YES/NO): NO